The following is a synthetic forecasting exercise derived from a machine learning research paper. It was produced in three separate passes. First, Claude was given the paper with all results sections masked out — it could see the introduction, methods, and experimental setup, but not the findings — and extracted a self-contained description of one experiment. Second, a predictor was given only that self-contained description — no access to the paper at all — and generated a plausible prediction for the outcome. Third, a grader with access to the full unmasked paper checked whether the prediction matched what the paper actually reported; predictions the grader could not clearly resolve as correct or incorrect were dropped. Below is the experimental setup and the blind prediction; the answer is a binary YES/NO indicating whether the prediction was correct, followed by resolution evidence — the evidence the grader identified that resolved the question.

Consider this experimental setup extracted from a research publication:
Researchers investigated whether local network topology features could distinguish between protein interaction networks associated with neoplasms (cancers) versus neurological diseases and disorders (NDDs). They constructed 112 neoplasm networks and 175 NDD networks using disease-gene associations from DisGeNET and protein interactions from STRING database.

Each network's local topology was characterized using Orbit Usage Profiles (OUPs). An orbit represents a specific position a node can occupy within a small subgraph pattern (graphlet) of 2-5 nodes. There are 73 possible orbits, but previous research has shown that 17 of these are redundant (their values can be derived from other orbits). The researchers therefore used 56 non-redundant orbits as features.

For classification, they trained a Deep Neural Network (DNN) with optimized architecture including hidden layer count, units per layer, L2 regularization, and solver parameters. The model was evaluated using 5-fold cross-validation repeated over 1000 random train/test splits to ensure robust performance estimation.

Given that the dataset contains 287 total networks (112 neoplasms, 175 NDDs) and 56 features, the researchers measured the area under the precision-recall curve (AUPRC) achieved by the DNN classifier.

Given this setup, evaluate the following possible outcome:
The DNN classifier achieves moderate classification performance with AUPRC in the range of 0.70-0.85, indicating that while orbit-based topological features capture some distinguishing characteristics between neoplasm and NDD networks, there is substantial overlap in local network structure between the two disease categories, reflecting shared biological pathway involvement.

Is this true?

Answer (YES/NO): NO